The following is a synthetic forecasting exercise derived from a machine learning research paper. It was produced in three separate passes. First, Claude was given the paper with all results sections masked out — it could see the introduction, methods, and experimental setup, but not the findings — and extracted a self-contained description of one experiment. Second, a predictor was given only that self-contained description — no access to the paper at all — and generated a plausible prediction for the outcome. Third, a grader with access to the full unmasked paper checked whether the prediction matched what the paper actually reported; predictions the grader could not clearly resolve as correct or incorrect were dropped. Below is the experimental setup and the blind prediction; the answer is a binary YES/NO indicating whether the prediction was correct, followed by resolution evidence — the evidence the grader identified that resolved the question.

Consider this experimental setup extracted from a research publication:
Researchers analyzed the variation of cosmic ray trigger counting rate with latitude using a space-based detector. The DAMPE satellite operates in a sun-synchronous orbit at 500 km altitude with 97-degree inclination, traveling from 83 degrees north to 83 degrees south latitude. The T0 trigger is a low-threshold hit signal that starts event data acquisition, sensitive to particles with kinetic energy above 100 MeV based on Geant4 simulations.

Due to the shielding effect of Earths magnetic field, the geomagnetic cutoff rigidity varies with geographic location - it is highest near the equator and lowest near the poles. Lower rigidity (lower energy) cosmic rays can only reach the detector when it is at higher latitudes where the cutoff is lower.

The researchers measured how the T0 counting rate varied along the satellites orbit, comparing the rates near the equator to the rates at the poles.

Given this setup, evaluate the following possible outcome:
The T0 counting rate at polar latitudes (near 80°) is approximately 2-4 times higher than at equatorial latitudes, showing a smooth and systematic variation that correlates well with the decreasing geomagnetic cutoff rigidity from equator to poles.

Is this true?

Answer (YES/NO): NO